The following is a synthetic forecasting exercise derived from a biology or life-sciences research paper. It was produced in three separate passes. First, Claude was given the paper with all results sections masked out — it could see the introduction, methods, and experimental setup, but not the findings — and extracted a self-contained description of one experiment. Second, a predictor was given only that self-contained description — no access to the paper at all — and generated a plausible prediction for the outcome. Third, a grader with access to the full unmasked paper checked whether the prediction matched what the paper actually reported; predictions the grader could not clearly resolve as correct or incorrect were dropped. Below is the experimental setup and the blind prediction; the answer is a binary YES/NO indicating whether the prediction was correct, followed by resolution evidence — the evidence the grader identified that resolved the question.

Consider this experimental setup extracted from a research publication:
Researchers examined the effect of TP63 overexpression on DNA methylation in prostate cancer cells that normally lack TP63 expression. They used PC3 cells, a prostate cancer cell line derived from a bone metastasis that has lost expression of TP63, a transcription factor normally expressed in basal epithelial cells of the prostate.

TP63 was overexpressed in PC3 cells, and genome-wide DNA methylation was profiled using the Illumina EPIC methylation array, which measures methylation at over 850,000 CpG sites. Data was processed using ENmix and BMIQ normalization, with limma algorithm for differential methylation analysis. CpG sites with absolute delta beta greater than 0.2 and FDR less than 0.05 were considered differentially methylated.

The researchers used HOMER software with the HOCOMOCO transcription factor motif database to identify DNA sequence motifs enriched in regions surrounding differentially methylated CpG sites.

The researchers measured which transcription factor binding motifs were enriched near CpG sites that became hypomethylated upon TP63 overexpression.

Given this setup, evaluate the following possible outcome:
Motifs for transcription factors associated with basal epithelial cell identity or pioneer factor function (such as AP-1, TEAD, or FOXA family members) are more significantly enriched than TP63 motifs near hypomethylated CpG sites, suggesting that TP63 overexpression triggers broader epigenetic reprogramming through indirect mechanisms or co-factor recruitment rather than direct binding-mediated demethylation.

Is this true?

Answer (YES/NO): NO